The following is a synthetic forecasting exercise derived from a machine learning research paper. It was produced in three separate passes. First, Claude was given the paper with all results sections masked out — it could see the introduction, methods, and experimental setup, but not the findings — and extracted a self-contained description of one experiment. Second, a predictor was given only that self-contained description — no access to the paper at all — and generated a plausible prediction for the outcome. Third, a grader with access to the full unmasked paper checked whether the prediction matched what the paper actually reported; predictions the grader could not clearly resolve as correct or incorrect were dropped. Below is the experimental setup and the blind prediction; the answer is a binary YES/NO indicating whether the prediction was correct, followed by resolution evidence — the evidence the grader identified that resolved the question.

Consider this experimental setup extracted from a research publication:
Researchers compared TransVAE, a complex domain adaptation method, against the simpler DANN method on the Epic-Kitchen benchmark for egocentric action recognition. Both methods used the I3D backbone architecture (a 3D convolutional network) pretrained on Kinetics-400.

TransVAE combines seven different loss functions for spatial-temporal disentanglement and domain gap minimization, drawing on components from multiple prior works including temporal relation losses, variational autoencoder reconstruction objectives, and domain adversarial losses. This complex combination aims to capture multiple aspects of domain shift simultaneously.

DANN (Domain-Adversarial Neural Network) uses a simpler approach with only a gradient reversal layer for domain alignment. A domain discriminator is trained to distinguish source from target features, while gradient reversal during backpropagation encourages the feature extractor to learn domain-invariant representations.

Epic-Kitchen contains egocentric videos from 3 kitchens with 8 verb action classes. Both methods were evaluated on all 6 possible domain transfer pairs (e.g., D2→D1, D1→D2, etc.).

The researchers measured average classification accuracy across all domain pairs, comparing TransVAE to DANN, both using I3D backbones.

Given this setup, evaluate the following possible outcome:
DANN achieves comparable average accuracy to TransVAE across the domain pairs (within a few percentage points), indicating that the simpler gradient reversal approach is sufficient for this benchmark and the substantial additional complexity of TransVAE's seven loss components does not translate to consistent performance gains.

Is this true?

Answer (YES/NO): NO